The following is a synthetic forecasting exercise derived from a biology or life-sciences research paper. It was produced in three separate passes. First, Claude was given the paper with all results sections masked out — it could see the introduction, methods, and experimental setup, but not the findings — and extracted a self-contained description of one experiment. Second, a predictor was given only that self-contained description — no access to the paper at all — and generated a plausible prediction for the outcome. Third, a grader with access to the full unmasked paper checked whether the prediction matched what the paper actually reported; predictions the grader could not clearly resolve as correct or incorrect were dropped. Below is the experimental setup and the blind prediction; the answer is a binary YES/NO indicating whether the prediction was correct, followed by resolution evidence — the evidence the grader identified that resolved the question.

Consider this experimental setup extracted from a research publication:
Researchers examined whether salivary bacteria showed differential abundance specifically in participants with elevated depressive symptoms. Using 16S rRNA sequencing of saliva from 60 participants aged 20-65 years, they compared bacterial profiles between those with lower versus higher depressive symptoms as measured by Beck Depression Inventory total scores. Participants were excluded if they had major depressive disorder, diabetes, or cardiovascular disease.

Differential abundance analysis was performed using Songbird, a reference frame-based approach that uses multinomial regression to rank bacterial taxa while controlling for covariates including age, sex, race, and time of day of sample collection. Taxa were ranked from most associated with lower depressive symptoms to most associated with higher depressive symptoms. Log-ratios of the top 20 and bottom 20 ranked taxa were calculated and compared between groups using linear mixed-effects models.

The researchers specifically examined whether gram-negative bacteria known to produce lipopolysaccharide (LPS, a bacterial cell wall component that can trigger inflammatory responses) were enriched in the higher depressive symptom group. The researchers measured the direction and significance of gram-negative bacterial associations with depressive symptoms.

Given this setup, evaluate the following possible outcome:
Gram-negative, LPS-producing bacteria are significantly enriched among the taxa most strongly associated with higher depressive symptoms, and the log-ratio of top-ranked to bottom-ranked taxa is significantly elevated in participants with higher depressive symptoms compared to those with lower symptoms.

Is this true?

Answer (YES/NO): NO